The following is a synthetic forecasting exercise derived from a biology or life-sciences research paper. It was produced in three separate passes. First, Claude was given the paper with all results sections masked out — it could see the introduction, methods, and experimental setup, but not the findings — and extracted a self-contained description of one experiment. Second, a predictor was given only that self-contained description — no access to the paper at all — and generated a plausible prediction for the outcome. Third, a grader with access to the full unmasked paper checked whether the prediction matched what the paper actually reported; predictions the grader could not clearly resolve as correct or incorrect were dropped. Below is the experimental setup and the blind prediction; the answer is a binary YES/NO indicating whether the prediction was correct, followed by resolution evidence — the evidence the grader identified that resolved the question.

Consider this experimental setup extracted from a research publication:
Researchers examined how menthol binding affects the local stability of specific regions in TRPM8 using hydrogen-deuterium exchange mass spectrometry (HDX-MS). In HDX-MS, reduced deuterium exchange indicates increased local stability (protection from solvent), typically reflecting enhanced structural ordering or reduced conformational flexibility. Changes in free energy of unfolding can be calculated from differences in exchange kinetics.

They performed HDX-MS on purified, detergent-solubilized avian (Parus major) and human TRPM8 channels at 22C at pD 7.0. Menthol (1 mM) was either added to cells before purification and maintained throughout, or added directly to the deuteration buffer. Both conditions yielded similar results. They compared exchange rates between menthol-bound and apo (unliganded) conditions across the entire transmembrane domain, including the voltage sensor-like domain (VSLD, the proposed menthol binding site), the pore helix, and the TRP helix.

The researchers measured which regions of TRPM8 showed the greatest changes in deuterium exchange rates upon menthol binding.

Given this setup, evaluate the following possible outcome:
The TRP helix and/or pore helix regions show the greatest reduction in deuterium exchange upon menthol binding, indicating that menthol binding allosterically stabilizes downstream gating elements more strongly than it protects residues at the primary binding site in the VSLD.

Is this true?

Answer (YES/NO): YES